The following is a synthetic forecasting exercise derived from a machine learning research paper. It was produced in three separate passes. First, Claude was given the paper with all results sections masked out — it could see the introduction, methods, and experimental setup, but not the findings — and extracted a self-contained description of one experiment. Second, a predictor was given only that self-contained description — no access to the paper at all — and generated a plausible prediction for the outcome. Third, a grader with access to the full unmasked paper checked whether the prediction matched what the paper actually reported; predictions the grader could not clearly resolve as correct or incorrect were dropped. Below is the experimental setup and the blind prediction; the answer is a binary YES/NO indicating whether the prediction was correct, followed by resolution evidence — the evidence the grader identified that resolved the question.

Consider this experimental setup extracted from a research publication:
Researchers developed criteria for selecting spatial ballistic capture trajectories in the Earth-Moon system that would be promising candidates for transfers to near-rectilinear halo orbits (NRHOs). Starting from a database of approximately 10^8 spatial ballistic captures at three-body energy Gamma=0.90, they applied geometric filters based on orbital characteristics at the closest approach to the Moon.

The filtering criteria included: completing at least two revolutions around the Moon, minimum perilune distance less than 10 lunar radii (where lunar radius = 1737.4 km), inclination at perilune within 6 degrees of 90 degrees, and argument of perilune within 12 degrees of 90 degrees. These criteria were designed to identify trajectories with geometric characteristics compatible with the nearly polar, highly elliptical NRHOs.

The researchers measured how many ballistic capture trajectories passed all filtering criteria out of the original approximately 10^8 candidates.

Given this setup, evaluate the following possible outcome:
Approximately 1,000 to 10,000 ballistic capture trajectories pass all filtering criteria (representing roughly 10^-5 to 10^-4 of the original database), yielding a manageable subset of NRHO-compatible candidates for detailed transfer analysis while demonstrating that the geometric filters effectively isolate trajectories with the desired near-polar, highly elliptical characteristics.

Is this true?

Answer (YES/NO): NO